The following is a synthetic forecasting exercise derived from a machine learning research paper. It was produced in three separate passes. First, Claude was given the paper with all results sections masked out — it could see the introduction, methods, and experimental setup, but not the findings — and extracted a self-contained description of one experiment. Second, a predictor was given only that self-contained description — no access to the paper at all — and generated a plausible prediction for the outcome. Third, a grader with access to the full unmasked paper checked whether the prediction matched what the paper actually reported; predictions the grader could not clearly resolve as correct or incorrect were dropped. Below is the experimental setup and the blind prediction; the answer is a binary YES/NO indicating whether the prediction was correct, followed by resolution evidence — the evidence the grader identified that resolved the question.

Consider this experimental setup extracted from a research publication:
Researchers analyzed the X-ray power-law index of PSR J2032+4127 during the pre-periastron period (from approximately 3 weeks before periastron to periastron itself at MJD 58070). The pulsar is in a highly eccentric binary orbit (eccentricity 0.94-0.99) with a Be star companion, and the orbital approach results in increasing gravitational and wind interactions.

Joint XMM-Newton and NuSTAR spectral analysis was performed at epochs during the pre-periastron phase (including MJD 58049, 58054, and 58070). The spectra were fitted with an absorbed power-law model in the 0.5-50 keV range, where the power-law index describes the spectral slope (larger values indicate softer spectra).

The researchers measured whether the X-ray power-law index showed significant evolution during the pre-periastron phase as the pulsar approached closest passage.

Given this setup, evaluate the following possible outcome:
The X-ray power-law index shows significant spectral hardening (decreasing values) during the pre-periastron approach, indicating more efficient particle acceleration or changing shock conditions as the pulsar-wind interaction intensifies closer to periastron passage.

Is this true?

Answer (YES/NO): NO